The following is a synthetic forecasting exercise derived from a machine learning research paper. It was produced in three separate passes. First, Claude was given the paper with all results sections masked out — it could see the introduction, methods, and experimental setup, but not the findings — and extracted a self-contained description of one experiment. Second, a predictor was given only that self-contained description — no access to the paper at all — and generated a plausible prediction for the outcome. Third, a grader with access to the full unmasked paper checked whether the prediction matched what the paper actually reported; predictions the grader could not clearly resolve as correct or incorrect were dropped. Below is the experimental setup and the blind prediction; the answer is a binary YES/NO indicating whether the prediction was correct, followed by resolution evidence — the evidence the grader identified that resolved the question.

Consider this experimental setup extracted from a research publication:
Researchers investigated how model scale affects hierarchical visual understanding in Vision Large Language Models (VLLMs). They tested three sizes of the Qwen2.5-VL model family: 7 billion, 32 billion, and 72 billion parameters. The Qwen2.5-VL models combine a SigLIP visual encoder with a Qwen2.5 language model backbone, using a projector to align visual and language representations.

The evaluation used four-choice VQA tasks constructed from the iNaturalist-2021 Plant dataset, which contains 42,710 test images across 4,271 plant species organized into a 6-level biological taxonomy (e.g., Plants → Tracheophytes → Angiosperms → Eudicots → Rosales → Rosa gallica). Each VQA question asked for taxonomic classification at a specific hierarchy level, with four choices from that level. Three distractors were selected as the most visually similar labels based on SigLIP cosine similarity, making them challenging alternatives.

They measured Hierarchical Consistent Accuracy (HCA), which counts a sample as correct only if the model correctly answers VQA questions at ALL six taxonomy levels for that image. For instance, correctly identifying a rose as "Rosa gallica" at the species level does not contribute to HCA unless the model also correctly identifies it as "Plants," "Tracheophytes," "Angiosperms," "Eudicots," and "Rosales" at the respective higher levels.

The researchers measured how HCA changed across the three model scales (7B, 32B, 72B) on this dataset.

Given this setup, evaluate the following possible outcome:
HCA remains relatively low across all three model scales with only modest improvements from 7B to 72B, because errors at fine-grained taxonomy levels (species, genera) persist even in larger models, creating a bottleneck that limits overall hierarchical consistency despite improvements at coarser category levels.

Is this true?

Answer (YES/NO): NO